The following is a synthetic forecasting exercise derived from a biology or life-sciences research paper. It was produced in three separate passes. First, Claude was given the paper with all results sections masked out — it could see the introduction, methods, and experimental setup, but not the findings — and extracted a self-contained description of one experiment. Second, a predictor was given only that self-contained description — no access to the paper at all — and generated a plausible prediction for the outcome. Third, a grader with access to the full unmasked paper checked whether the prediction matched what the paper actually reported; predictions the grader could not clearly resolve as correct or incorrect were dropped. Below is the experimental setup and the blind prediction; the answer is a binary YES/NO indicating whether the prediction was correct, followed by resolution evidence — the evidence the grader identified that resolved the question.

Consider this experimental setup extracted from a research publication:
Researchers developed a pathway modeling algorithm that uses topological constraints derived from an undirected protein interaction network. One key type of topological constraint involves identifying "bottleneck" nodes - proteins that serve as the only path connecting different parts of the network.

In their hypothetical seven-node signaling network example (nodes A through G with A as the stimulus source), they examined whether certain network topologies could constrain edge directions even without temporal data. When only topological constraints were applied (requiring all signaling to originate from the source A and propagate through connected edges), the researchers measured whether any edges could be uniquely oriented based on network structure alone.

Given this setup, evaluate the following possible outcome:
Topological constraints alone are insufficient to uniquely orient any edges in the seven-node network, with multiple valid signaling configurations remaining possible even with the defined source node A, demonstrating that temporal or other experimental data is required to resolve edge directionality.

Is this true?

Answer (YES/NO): NO